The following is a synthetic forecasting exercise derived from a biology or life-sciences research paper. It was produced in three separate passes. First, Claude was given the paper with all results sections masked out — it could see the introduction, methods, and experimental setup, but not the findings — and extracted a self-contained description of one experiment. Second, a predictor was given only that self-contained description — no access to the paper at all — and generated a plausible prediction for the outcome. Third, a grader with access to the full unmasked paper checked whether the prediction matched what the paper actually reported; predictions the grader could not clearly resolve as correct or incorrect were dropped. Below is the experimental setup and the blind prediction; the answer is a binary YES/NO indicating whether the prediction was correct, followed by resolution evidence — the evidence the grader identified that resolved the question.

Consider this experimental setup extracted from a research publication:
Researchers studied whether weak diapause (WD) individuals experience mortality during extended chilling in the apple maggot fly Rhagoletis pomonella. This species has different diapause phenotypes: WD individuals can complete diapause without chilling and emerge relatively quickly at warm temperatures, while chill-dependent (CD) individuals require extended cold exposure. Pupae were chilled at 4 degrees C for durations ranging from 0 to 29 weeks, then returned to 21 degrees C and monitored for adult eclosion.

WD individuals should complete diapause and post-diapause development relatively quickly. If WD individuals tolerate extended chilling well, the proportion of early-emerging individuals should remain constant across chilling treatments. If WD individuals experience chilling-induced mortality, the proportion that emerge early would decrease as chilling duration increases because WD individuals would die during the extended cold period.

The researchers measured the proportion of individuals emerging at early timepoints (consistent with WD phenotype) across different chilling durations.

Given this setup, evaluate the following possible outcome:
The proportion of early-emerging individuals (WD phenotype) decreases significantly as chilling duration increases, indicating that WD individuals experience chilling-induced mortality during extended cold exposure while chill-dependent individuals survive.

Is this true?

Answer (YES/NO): NO